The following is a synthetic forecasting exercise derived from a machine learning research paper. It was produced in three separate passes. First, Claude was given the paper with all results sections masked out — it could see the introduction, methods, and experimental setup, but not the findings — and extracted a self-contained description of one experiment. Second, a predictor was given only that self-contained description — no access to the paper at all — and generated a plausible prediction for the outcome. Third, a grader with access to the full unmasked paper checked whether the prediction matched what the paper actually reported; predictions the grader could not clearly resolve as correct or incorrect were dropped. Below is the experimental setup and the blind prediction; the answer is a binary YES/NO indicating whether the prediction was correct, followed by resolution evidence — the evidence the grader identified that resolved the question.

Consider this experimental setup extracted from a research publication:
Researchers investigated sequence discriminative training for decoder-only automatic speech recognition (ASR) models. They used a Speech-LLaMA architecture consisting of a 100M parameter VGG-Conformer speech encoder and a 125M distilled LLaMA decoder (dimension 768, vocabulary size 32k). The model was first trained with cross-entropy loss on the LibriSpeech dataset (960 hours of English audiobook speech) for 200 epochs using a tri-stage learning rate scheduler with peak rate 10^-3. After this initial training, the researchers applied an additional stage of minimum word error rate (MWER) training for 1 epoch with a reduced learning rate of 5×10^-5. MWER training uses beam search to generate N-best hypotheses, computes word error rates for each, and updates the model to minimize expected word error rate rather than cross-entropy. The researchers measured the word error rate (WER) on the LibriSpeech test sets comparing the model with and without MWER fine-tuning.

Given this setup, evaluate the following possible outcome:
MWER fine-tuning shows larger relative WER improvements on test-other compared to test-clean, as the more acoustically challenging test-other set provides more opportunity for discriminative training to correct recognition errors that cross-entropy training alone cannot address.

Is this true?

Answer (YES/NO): NO